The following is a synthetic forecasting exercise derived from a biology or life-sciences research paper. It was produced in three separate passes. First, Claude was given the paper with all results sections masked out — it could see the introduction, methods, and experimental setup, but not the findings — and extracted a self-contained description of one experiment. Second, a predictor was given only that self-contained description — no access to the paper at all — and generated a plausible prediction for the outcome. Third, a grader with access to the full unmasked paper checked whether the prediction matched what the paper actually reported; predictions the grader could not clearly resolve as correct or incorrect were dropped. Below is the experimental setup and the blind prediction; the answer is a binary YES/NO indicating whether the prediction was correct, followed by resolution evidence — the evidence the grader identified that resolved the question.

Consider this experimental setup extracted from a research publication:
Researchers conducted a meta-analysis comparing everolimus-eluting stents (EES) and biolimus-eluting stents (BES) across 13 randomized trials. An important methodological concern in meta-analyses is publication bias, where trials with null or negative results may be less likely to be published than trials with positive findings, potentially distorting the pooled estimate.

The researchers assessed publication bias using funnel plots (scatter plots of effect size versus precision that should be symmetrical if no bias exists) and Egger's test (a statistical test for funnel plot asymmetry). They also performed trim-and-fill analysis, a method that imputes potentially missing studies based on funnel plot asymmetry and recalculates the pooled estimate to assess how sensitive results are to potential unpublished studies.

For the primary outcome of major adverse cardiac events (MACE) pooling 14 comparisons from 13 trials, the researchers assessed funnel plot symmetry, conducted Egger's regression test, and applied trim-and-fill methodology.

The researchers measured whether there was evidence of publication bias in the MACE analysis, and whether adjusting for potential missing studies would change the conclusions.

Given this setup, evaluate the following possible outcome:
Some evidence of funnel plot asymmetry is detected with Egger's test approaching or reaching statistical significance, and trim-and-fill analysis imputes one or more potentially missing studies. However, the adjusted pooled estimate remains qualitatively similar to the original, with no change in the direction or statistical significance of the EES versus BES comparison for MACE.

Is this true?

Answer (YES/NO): NO